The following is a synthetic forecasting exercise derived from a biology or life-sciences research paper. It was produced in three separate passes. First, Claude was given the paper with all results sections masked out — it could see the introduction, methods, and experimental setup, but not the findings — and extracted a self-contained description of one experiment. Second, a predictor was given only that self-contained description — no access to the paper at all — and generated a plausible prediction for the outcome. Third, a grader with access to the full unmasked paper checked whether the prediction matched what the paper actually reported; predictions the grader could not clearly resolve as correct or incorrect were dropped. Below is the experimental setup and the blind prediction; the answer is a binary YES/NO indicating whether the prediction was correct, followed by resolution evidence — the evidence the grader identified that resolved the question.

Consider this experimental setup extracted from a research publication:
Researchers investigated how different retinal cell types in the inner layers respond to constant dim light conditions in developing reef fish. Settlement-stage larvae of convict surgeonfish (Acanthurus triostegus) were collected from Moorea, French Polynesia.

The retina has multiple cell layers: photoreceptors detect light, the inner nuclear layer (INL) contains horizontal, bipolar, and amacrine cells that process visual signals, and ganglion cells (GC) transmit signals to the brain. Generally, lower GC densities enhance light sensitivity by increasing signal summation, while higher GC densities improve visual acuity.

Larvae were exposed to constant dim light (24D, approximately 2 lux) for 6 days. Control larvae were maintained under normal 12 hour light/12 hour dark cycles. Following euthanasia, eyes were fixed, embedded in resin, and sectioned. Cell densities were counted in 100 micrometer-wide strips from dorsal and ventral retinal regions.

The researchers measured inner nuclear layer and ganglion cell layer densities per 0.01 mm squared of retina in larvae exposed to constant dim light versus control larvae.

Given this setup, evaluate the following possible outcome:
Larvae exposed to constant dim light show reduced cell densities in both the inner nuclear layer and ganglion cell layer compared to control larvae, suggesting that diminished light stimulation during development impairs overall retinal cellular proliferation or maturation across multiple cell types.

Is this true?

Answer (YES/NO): NO